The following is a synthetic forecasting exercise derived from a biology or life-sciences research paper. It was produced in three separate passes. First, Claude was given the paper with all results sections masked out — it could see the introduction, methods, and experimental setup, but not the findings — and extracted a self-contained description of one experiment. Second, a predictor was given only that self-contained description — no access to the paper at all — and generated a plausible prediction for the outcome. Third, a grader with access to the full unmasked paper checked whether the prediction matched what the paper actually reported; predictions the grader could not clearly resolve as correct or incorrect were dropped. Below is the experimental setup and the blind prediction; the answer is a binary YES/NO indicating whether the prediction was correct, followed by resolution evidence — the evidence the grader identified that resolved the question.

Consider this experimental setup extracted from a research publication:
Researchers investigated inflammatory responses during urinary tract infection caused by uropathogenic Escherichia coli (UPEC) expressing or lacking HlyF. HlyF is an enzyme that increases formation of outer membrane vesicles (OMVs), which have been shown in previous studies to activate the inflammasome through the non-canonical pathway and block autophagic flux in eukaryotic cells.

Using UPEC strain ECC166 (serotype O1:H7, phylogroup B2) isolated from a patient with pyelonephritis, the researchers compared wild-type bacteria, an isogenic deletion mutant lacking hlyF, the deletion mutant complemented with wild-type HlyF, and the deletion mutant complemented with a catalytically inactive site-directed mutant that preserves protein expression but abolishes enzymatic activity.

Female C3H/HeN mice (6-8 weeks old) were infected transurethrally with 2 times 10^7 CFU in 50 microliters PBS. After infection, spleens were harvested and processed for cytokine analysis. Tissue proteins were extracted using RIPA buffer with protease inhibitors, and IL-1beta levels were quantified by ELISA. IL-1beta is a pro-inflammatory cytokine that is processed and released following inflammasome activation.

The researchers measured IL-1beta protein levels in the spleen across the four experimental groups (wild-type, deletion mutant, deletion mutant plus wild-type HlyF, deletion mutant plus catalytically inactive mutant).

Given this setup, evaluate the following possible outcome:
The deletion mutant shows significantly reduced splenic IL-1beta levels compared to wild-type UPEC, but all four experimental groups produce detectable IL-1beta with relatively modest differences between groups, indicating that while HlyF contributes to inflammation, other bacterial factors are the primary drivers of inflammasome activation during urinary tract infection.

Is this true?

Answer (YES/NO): NO